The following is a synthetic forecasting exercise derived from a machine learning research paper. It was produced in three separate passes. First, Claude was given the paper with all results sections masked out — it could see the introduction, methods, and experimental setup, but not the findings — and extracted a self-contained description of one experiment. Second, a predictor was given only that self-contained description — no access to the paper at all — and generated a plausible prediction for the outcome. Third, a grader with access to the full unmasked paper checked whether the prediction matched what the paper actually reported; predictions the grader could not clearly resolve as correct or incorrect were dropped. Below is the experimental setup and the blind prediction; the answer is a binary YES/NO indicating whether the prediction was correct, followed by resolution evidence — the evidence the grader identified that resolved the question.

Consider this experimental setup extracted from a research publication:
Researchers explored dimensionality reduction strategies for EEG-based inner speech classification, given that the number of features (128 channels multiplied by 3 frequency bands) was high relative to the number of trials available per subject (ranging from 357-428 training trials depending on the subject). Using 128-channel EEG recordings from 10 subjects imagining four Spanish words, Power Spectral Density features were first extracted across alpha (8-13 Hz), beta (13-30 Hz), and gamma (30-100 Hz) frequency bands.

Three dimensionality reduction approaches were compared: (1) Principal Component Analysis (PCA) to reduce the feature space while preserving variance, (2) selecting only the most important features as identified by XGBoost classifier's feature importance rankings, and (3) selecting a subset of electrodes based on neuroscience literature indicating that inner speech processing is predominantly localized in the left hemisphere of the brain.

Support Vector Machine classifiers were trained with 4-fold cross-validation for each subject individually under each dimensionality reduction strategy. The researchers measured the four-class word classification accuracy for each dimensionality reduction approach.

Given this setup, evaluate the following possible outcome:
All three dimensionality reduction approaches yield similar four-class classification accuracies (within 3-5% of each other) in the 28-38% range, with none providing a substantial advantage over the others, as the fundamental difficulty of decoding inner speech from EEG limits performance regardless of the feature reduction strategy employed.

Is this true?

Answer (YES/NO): NO